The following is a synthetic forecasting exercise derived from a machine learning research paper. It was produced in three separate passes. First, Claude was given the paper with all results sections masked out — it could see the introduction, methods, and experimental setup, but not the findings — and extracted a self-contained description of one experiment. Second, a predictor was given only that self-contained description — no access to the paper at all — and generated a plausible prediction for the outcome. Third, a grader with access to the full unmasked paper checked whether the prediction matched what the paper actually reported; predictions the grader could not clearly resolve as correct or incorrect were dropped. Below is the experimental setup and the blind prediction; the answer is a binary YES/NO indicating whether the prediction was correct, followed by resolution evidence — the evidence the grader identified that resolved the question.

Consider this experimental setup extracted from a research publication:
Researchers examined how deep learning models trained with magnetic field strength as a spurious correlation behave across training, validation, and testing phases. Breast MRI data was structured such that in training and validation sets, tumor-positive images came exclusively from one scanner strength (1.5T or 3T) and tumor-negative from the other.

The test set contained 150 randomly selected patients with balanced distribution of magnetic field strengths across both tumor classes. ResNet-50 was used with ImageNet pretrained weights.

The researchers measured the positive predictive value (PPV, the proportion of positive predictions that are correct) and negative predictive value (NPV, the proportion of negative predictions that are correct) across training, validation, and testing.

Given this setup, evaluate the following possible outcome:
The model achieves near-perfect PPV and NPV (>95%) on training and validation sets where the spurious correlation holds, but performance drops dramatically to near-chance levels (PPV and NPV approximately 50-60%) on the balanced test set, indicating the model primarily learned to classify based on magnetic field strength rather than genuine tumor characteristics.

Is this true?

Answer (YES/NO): NO